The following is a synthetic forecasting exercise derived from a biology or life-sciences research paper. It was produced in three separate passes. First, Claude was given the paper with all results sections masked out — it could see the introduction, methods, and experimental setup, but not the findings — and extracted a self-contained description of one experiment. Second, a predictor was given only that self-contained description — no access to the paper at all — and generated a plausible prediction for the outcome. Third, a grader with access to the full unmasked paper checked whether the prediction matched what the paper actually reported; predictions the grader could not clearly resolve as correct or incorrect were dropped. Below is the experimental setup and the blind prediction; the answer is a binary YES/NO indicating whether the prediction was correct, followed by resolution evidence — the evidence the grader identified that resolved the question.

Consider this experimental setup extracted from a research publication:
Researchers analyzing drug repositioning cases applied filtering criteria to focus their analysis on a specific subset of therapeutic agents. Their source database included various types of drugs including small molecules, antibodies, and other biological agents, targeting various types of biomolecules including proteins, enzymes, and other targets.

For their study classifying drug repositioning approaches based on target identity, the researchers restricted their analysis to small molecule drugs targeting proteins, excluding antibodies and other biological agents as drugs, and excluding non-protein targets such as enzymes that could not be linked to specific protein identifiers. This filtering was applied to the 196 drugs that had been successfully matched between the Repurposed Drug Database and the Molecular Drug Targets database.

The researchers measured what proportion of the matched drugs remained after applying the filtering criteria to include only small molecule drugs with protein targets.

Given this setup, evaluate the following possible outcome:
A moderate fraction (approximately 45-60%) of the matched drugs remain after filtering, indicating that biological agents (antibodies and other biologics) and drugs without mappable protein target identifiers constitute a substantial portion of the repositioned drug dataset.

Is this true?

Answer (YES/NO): NO